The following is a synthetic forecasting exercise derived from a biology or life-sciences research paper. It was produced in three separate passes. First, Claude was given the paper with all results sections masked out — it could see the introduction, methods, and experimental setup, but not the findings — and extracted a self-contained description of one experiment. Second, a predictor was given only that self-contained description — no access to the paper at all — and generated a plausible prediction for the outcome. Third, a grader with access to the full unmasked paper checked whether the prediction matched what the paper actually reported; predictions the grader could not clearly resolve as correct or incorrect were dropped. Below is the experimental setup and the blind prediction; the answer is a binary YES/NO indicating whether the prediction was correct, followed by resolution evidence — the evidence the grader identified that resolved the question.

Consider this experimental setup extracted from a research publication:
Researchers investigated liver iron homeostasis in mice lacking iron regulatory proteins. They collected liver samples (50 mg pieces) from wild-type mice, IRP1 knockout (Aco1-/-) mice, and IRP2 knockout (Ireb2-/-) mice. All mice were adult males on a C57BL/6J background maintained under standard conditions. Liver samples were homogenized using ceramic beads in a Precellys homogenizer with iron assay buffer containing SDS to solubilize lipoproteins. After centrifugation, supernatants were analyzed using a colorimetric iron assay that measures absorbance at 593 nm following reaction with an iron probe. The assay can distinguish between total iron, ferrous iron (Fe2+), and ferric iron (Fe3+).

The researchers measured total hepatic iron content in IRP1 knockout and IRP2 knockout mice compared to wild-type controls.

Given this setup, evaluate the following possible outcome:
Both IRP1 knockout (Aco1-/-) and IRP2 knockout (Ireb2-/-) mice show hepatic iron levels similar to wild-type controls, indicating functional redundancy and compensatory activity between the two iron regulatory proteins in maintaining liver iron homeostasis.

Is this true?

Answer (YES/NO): NO